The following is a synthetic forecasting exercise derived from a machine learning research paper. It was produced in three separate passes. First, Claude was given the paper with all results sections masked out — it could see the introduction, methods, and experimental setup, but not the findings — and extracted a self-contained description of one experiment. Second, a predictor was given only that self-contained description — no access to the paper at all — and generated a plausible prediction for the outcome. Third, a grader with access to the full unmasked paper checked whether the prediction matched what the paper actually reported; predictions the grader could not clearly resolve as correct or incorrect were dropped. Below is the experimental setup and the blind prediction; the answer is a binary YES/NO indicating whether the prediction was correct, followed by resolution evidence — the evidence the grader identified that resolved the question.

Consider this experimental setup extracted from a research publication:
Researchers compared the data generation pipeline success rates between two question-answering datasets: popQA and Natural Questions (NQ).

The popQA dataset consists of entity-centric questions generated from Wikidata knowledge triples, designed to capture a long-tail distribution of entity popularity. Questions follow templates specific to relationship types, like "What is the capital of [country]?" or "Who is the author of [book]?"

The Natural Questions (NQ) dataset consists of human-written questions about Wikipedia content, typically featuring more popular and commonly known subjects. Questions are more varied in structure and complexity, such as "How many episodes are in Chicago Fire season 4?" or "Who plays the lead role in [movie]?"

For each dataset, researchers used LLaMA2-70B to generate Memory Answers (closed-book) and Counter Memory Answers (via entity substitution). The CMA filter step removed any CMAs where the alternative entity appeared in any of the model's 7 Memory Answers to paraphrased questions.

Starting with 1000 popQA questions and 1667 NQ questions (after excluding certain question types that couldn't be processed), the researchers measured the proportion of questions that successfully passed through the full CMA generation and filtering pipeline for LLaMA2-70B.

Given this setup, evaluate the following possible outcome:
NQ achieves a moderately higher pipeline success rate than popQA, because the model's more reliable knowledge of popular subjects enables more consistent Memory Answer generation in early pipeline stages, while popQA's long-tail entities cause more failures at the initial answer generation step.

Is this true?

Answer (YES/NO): NO